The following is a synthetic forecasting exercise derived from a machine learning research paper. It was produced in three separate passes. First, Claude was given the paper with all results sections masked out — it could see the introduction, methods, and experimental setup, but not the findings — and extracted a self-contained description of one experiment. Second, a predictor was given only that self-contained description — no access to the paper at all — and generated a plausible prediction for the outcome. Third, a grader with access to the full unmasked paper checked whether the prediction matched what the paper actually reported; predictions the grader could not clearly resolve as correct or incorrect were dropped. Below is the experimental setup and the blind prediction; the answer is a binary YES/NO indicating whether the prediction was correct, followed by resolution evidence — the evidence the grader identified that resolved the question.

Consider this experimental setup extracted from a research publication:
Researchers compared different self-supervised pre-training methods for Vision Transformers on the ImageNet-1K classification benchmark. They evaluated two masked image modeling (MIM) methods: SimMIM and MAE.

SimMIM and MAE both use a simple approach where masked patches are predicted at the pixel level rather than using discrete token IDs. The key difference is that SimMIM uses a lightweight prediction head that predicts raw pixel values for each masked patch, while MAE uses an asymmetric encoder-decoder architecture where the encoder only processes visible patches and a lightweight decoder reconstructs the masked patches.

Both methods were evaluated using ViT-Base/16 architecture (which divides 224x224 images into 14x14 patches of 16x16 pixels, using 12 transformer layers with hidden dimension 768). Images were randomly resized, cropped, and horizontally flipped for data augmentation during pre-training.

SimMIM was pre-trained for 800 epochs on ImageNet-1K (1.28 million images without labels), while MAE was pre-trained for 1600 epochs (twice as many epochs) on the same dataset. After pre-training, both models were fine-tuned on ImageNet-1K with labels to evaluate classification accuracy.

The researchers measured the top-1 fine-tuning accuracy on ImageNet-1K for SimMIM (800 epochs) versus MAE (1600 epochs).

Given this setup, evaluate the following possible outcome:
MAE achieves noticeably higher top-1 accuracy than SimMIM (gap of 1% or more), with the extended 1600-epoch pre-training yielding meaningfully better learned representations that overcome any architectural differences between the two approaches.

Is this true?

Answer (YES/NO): NO